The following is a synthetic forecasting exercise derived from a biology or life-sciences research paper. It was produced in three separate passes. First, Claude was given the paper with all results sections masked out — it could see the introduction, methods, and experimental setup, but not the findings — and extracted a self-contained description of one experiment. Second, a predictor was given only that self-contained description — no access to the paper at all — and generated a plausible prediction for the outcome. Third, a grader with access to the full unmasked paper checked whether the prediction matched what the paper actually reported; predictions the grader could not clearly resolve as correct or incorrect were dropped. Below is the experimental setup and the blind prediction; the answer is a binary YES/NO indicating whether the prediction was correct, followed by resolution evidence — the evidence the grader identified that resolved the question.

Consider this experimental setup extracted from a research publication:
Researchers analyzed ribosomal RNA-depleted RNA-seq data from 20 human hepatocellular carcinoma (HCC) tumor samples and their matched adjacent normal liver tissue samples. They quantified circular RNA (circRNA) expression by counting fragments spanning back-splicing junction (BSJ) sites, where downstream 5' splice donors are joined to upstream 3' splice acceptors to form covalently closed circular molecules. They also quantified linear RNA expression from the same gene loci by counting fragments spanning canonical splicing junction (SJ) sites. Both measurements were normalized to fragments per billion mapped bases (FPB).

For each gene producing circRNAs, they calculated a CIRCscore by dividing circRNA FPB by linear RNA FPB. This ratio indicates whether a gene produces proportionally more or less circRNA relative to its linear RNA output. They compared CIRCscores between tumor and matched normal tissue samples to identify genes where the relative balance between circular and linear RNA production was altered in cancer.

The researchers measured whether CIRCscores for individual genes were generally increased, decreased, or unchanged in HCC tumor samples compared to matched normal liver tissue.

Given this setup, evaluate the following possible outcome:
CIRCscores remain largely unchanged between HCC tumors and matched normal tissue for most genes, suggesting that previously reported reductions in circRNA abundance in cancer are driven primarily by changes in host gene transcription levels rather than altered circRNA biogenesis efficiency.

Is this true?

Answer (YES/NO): NO